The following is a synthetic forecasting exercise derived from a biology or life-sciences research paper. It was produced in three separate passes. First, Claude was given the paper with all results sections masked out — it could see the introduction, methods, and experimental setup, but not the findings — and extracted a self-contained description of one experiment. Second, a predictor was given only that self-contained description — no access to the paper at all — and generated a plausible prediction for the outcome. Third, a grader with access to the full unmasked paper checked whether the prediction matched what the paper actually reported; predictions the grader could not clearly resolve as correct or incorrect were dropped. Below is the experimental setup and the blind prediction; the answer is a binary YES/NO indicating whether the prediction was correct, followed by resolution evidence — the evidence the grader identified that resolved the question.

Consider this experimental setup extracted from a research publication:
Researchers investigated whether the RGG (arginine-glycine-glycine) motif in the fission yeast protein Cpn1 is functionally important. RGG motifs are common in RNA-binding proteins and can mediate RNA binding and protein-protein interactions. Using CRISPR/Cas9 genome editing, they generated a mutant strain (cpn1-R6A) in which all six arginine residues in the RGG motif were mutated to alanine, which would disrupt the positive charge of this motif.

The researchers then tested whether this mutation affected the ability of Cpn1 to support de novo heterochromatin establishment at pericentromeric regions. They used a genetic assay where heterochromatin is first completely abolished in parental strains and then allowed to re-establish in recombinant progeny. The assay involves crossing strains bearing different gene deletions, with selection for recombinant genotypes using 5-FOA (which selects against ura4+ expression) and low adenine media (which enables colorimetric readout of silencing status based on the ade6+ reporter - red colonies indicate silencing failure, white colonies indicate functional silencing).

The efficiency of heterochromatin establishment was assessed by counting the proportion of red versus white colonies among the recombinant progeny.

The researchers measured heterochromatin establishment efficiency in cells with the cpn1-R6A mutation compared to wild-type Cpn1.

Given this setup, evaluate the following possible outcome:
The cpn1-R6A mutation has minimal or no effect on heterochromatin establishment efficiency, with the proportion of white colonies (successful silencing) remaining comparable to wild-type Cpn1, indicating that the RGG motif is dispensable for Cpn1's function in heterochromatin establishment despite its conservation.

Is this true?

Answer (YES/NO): NO